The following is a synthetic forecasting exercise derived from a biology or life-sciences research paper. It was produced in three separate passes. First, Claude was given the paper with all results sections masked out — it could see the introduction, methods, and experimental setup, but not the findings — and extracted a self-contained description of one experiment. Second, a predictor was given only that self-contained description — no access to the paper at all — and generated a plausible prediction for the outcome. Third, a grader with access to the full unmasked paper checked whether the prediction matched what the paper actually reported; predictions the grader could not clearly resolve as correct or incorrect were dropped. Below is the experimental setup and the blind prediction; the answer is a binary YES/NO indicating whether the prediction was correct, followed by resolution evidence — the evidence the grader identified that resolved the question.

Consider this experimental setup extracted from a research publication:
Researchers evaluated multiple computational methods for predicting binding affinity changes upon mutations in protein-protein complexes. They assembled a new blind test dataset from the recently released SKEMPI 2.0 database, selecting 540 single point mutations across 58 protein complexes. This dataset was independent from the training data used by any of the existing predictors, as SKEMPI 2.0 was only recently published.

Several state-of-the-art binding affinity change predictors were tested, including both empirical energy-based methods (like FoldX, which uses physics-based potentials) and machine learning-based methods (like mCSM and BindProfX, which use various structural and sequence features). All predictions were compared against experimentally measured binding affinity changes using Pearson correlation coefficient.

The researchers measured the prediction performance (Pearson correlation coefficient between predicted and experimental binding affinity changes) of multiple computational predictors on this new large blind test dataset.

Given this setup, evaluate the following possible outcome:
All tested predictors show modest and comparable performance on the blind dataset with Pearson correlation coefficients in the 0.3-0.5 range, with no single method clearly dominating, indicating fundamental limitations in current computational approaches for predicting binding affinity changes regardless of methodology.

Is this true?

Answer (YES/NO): NO